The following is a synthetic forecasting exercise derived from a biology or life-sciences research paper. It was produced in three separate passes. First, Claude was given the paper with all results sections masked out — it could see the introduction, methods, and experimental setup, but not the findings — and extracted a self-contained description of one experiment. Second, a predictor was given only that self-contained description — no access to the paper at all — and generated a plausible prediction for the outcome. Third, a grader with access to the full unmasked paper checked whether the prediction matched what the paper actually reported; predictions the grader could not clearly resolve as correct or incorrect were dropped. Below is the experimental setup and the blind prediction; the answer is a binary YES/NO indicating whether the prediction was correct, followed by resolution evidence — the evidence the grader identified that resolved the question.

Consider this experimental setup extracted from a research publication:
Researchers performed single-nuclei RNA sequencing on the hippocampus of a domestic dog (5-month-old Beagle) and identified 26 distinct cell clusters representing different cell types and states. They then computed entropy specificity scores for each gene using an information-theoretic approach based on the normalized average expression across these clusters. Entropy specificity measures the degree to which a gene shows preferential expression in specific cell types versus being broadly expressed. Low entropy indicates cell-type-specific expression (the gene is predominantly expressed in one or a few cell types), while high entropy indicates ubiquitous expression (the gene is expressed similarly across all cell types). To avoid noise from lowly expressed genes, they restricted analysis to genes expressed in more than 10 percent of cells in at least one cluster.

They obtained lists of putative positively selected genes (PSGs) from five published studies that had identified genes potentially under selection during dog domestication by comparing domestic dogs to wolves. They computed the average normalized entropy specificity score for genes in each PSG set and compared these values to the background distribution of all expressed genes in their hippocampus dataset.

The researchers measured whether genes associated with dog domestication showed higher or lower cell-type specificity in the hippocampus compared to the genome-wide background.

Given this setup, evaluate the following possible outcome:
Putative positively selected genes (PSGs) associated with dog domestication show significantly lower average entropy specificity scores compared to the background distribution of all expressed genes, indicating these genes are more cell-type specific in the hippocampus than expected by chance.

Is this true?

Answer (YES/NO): NO